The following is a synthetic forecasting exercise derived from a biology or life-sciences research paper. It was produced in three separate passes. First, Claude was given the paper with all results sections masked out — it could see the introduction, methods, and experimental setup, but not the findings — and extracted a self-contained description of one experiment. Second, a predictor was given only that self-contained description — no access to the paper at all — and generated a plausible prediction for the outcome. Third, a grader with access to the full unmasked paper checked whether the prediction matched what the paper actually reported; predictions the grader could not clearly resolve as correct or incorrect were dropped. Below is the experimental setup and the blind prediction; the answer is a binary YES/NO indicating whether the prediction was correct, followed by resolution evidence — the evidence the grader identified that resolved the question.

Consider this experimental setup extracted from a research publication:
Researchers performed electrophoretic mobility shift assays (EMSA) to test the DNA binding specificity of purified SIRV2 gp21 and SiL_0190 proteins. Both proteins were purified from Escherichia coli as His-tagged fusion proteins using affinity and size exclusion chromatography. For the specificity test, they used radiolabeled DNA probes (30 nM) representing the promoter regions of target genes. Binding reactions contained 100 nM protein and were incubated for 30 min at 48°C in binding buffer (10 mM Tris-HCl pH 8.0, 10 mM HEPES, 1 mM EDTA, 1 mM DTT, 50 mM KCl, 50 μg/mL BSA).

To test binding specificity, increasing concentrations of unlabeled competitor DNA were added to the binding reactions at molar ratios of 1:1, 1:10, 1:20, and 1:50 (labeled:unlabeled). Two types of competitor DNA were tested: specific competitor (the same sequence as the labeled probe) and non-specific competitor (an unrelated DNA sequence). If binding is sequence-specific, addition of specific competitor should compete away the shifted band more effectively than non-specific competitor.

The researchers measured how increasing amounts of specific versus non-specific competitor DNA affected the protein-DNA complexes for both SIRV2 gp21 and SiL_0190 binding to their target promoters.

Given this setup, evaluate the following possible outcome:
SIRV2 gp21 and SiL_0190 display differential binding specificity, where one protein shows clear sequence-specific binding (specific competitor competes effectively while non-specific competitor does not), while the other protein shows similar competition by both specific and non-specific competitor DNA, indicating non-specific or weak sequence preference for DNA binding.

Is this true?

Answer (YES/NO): NO